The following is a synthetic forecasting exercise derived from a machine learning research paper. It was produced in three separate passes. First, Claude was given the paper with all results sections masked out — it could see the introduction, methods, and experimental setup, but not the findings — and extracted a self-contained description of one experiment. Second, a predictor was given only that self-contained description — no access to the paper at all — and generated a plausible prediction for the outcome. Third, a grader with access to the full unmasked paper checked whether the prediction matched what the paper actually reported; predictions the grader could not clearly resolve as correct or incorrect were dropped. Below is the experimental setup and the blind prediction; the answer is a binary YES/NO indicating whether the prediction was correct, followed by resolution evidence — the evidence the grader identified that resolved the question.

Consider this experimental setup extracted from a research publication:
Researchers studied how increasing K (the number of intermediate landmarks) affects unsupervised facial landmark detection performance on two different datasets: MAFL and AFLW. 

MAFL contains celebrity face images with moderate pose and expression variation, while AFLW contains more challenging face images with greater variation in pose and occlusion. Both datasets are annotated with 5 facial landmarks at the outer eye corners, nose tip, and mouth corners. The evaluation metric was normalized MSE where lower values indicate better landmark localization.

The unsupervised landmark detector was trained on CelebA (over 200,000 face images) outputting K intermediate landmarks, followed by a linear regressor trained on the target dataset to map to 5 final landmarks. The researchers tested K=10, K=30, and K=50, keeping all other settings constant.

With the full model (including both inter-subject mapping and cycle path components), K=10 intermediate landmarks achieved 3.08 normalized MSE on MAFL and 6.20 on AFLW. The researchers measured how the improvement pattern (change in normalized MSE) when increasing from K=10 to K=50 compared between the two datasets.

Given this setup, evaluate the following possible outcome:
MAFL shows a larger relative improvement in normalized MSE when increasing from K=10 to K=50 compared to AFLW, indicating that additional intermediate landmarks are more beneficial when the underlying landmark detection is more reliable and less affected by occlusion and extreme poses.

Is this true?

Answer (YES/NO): YES